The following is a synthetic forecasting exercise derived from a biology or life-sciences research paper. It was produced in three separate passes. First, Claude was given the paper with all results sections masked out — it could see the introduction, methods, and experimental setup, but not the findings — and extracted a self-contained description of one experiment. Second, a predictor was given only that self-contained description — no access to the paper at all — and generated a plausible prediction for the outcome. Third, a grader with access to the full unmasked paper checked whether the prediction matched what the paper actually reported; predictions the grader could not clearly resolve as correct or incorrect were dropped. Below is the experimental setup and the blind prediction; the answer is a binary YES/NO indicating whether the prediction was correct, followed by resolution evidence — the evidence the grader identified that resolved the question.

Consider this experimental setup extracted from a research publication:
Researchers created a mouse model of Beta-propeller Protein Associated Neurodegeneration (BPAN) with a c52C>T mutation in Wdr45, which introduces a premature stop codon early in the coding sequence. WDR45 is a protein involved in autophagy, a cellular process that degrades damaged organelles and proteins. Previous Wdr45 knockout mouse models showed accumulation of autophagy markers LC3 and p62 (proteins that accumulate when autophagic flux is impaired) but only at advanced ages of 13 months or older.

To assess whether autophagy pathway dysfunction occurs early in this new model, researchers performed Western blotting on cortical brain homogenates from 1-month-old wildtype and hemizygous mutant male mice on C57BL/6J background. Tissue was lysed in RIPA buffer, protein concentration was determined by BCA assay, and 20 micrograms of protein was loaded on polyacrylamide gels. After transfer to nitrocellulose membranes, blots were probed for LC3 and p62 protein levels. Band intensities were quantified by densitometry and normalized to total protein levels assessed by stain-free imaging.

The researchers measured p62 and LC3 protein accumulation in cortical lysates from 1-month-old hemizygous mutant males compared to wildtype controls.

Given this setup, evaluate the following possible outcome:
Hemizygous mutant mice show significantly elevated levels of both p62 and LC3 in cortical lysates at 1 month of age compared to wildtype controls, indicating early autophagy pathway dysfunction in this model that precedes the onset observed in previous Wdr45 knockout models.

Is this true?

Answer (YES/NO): NO